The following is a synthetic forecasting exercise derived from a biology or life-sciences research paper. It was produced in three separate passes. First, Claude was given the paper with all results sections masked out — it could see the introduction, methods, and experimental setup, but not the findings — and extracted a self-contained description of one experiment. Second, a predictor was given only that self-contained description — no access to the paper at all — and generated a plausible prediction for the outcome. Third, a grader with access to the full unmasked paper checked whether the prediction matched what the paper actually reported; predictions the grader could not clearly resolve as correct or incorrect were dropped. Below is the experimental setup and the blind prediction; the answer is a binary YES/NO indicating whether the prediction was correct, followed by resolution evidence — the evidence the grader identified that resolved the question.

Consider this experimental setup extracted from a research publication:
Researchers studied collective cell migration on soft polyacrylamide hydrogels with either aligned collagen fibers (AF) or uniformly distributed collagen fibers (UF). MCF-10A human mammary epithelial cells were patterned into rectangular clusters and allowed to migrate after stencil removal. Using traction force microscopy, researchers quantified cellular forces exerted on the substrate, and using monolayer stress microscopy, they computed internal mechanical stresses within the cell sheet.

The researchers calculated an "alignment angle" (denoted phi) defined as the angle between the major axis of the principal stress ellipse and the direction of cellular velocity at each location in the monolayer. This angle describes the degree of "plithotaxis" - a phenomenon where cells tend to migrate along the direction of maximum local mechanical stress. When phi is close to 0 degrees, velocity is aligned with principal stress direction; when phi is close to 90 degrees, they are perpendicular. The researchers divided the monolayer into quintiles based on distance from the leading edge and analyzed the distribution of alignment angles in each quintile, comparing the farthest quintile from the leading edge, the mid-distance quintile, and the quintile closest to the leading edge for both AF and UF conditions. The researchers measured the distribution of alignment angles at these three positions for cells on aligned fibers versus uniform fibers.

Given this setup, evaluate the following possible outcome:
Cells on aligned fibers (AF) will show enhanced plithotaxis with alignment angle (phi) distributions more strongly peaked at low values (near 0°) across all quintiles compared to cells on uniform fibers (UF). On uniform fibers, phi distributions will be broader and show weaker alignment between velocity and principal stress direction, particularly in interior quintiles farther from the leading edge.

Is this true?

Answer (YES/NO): YES